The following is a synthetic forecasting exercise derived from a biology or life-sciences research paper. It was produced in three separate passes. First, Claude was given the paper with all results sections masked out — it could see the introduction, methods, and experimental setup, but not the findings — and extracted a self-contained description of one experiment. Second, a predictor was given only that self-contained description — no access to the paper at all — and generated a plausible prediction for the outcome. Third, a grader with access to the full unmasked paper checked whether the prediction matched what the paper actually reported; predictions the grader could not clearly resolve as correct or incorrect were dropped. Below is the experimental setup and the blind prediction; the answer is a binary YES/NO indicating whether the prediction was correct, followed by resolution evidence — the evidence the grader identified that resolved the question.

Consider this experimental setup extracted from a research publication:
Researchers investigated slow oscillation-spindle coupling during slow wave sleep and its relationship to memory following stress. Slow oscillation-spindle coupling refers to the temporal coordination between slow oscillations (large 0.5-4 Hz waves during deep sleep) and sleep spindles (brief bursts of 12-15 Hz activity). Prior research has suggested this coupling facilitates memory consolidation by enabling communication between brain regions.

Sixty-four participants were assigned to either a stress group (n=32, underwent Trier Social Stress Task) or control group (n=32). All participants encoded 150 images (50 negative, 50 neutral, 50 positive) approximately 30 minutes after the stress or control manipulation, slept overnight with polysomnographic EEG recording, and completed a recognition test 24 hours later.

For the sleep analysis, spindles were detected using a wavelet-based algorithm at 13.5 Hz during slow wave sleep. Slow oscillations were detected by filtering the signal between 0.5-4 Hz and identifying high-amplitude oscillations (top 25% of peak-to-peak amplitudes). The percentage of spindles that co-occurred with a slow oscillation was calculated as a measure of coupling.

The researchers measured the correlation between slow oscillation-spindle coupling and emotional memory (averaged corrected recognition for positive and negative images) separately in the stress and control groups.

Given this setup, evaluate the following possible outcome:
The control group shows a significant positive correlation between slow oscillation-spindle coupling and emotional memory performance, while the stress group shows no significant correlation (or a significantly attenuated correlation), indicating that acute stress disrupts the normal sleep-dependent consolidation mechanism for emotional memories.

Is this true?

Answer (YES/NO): NO